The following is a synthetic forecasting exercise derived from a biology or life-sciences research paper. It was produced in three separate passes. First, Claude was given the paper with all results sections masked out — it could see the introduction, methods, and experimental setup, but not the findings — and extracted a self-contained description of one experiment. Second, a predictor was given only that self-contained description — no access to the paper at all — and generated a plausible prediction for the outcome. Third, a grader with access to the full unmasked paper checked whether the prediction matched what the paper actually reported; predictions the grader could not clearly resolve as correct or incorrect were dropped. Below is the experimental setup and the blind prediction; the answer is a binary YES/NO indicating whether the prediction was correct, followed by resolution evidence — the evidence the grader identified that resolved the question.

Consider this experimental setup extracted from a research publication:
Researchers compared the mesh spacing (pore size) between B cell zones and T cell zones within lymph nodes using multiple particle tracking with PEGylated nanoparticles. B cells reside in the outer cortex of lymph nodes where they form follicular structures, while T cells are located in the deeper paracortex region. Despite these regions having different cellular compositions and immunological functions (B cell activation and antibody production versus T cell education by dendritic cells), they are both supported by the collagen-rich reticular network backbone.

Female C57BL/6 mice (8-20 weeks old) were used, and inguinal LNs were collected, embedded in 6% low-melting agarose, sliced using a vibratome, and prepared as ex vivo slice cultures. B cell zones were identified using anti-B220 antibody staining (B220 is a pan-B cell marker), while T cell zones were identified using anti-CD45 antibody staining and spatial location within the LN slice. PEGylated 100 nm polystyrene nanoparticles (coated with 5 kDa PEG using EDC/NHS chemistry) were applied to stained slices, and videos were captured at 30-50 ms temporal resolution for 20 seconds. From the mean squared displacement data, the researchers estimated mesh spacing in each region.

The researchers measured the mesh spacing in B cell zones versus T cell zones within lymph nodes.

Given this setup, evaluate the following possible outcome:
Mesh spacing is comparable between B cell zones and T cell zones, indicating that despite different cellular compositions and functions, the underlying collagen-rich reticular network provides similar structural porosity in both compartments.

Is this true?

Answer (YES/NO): YES